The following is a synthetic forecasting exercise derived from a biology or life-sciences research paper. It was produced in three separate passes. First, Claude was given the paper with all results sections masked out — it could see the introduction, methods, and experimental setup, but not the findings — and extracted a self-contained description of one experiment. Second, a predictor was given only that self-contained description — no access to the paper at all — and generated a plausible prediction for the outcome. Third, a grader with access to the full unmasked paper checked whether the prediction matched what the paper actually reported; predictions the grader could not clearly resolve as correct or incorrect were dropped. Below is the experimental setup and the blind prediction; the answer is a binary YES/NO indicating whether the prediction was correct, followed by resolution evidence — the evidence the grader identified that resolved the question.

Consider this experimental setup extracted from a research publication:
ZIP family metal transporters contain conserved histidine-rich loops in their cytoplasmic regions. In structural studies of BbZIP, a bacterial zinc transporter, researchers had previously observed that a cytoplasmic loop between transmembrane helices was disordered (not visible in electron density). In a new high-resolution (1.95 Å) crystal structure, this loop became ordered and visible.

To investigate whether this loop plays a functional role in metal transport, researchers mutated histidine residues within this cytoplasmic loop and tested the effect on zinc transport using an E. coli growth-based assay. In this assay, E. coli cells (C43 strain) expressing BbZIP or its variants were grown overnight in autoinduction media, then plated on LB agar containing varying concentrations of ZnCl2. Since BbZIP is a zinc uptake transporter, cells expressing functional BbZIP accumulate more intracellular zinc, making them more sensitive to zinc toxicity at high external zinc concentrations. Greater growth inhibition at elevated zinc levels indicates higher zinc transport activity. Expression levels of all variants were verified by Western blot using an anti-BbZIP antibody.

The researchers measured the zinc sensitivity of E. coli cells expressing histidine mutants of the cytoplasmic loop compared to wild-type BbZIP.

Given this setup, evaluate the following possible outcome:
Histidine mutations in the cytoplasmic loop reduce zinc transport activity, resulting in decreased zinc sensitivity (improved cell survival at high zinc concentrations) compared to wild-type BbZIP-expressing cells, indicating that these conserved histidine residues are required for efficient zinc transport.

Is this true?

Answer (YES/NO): NO